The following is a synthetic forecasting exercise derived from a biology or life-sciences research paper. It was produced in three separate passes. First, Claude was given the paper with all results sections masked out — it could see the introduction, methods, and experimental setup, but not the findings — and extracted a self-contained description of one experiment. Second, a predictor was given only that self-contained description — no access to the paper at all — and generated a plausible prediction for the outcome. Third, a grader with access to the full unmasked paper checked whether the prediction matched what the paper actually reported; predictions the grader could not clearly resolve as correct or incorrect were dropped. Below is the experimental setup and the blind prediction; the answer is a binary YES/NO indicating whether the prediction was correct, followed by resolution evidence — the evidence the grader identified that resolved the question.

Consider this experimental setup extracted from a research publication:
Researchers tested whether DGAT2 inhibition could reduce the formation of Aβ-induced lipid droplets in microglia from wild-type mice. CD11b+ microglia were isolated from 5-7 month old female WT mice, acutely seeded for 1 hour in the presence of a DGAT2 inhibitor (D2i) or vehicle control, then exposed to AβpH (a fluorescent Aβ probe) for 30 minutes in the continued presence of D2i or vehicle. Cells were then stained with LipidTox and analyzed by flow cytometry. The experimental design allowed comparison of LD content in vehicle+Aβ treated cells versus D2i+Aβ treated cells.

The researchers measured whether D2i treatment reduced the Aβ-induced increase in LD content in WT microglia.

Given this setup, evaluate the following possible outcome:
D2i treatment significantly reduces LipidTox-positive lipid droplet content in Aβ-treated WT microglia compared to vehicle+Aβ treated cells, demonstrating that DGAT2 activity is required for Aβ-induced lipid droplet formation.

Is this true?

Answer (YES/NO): YES